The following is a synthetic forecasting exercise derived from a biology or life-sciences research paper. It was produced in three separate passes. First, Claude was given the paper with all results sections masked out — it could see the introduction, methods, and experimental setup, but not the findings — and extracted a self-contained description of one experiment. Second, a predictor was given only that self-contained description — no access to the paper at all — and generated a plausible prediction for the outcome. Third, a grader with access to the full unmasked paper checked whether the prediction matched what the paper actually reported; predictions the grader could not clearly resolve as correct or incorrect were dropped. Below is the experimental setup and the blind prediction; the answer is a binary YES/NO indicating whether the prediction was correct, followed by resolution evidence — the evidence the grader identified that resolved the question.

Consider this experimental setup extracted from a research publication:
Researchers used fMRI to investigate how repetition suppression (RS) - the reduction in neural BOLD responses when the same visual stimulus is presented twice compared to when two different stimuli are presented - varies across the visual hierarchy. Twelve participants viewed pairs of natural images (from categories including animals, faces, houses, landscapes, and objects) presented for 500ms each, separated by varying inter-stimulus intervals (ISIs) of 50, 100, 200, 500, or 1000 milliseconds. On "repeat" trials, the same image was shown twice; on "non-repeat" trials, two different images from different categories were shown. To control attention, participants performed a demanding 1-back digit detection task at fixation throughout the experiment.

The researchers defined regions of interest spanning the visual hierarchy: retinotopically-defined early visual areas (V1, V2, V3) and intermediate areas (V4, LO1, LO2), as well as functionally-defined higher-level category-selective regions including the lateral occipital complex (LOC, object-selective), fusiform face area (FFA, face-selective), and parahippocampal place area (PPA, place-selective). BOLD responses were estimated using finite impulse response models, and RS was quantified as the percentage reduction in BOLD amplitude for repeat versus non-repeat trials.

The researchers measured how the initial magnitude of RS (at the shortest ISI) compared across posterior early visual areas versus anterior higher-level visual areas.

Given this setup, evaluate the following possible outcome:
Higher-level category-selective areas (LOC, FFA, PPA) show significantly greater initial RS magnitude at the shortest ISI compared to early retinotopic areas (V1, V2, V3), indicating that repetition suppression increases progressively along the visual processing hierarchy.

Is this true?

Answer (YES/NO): YES